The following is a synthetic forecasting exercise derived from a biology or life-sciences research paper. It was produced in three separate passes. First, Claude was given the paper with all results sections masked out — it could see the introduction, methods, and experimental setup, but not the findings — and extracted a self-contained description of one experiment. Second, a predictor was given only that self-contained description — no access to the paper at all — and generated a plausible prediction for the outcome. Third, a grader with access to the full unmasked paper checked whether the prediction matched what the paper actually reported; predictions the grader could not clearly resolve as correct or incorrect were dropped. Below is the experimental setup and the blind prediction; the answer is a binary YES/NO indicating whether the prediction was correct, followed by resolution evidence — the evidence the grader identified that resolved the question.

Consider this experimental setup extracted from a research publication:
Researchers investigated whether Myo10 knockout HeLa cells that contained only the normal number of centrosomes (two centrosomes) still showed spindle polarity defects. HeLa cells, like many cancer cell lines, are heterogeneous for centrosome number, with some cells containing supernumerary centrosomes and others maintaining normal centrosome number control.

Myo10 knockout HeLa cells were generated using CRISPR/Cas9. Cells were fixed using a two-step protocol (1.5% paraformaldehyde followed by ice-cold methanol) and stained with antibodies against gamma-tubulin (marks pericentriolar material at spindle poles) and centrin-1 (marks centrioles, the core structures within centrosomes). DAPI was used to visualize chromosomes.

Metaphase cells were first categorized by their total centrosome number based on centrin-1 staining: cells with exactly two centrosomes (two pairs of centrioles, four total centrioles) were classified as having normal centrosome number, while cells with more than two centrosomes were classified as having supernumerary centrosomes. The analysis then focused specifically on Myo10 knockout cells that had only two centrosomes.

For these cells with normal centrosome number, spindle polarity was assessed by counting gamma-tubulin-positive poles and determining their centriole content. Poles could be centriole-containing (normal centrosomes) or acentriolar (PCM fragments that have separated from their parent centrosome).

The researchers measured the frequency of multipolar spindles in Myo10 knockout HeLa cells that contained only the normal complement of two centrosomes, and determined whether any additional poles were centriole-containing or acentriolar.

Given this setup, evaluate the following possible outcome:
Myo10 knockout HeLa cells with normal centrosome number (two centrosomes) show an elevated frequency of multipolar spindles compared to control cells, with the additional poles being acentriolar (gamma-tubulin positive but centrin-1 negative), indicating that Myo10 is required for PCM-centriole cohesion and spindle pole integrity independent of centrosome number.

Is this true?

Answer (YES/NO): YES